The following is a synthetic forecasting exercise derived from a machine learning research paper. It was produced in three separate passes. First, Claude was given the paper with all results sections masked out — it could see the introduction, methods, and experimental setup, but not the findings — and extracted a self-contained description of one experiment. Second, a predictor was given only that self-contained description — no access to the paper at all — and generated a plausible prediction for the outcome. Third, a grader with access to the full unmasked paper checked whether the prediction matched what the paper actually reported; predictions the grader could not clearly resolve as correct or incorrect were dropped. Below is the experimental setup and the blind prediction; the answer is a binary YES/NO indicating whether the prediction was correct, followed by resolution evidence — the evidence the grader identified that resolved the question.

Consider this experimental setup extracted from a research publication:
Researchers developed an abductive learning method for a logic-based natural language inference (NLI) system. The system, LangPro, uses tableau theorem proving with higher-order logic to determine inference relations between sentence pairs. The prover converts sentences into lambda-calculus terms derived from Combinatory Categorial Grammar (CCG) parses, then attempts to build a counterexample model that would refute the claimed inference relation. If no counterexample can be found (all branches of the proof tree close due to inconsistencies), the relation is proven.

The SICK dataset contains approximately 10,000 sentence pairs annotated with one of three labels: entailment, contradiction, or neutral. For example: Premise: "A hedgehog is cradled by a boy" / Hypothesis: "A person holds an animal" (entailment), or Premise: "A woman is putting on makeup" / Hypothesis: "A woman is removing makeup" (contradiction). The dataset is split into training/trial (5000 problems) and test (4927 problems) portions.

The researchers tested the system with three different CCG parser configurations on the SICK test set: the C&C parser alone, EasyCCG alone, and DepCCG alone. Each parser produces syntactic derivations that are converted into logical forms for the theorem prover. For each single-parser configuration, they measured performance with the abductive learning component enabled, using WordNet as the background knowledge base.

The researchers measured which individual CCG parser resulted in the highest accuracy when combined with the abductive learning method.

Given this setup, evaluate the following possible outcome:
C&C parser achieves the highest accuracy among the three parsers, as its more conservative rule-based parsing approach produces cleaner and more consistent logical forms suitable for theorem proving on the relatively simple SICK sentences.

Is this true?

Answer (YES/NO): NO